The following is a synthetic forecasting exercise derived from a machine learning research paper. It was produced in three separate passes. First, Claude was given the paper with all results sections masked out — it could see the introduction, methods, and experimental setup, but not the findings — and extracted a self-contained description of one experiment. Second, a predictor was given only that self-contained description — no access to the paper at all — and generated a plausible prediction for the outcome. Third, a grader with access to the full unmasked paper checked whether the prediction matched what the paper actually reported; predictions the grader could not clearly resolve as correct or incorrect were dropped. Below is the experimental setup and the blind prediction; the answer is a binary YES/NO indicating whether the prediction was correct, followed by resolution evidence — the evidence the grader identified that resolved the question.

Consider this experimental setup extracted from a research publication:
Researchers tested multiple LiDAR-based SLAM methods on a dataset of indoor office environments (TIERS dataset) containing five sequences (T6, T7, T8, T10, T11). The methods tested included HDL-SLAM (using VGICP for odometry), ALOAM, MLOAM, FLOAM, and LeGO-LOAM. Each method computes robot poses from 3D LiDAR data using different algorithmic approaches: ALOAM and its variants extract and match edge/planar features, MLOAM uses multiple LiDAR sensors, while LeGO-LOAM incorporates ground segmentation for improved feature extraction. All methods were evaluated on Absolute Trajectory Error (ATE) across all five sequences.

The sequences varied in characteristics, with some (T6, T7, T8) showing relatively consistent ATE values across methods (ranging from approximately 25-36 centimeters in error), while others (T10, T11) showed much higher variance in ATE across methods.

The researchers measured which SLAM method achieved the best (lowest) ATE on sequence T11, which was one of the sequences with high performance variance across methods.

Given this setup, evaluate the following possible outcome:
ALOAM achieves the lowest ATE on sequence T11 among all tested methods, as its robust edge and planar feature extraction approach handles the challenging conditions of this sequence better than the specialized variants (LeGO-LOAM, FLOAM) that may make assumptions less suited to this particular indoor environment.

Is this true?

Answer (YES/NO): NO